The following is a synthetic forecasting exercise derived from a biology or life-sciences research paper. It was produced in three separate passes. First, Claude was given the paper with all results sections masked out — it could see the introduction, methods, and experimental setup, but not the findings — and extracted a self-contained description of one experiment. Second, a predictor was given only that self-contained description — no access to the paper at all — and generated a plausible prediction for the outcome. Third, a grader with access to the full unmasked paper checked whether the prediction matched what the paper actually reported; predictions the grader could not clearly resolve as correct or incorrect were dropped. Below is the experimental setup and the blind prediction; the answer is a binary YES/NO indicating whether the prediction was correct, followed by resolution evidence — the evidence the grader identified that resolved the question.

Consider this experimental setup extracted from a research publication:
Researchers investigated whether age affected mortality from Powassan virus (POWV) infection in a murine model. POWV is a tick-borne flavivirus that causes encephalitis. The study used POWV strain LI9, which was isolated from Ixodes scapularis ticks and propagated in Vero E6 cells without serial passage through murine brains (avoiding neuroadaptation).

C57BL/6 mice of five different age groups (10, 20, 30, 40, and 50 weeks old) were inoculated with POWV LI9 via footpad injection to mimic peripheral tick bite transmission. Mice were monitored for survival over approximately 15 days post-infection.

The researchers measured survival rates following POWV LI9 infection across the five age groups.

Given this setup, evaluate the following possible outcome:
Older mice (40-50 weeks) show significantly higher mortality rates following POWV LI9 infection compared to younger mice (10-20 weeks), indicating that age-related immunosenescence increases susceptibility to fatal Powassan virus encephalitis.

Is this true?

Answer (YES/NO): YES